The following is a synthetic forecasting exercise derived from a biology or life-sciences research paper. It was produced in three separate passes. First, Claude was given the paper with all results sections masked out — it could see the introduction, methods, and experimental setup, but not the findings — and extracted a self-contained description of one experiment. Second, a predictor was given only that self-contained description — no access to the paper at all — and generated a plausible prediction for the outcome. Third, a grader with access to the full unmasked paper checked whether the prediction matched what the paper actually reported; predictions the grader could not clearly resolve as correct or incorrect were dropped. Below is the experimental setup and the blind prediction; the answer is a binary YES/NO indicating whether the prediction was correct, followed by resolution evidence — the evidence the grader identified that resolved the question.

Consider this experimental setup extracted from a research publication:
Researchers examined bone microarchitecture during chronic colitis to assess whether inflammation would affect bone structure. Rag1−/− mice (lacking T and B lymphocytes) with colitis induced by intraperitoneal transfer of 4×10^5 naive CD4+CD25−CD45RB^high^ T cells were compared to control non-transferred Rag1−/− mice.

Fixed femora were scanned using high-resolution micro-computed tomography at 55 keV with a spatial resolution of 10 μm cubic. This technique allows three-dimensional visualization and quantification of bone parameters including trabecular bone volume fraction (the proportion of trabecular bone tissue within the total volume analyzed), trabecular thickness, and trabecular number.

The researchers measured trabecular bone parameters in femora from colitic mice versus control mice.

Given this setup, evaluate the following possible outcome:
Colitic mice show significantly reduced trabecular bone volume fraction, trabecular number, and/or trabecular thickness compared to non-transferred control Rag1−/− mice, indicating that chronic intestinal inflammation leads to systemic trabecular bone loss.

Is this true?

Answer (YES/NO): YES